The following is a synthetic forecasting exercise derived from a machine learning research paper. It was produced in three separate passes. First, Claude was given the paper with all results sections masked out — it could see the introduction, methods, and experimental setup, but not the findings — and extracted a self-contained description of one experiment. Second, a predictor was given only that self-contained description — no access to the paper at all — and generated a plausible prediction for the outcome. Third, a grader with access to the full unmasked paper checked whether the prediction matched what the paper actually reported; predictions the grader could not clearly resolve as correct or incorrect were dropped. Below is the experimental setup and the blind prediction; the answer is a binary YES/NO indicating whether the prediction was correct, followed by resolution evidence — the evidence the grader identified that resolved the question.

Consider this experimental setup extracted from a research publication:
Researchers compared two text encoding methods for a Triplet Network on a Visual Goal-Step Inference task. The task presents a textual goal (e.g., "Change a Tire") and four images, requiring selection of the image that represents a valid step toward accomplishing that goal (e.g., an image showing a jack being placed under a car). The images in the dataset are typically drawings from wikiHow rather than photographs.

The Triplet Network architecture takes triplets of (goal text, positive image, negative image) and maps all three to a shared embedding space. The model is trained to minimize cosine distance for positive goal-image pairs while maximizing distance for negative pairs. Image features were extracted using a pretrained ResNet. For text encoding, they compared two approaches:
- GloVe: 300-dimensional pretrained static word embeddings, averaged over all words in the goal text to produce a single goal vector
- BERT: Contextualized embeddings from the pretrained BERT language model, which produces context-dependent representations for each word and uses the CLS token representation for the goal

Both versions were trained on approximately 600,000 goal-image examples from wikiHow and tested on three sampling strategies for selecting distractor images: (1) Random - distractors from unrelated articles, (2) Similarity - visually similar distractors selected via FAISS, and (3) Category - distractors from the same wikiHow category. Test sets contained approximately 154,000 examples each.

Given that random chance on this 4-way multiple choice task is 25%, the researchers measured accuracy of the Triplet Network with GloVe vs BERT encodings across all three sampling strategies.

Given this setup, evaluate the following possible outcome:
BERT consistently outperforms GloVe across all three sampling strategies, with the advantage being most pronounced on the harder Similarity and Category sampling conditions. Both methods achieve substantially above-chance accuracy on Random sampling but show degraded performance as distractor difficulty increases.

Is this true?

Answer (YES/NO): NO